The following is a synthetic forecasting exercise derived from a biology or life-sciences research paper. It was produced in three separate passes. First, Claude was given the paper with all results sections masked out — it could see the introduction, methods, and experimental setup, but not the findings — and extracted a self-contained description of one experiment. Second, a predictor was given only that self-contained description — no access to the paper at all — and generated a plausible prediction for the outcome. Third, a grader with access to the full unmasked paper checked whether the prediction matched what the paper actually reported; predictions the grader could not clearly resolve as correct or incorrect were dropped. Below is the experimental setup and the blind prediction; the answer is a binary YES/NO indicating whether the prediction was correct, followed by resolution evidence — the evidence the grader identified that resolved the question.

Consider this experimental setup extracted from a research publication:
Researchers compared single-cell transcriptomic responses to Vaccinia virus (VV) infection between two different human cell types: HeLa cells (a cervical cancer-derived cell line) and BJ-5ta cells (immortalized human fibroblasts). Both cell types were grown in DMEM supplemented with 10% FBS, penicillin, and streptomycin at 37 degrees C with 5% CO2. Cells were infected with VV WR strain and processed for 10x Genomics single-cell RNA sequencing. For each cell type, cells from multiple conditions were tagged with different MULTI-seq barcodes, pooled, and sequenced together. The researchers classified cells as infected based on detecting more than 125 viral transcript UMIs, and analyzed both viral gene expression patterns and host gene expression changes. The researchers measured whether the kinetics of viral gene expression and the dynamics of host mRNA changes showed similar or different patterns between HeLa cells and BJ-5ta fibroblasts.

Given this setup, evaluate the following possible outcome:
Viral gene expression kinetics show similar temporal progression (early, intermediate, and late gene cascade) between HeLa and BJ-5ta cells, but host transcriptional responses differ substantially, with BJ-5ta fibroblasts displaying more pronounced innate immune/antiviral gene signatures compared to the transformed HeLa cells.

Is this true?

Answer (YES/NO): NO